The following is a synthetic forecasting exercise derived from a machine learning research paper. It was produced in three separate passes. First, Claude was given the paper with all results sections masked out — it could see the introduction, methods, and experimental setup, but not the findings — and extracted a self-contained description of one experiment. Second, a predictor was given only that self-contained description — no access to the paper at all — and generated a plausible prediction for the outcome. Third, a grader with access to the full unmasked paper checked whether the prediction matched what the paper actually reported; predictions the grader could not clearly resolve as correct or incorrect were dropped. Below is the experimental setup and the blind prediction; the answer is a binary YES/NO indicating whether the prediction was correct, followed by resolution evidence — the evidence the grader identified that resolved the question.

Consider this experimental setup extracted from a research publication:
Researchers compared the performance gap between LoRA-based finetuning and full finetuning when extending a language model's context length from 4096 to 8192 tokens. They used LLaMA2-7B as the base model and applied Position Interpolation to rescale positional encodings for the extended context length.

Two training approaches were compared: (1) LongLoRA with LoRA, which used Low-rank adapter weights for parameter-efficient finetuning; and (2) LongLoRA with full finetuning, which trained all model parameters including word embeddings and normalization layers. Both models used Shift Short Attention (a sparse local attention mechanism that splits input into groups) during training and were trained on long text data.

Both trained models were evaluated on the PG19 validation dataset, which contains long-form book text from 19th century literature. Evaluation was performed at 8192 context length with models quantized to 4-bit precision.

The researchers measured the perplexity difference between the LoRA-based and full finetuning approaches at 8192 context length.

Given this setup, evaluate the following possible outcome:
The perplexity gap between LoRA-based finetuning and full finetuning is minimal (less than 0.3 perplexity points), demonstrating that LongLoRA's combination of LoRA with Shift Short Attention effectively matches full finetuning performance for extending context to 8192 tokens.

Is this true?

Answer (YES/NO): YES